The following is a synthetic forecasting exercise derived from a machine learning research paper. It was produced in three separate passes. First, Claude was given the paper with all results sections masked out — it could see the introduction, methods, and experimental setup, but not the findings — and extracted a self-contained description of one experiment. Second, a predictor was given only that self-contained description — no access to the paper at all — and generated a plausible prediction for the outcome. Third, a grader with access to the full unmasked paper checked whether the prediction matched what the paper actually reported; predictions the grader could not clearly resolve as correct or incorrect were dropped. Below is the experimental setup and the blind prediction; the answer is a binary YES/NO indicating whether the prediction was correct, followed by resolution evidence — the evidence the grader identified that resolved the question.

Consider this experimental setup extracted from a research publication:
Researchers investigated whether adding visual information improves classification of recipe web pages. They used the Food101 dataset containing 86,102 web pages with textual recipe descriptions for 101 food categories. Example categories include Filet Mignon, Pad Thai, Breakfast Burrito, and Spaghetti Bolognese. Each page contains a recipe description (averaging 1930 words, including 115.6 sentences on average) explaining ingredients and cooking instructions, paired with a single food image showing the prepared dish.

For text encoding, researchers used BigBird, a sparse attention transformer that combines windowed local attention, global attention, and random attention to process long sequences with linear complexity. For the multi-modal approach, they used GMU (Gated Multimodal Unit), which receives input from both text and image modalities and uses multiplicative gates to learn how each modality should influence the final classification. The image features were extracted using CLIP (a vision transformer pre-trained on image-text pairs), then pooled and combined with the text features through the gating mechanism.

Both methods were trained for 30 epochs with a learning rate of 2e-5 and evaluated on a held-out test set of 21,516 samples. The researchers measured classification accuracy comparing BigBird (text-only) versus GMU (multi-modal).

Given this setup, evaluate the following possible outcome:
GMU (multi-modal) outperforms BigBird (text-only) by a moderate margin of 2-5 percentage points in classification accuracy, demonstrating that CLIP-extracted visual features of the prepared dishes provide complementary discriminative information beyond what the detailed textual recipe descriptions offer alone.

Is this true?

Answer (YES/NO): YES